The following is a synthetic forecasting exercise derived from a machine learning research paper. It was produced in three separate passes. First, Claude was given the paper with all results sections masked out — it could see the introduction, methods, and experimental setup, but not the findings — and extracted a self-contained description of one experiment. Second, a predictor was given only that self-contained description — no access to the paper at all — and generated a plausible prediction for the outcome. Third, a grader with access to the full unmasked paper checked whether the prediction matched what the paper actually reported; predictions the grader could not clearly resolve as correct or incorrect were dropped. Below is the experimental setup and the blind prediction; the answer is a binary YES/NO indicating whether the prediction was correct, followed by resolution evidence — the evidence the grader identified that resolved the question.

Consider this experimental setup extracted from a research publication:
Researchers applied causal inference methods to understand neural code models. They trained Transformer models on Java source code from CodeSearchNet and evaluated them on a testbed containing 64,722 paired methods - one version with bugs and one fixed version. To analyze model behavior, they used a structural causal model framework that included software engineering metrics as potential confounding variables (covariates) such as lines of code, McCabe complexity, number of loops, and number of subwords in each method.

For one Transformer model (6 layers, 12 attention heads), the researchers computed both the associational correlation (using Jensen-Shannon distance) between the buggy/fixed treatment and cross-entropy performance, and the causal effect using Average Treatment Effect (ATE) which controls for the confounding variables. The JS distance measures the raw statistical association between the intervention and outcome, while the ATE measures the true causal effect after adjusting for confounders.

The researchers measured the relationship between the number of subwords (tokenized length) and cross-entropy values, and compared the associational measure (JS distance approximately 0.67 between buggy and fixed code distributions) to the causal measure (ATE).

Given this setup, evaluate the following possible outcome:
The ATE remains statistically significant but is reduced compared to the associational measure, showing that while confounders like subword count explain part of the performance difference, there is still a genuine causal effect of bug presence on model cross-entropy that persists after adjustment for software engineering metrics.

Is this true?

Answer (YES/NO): NO